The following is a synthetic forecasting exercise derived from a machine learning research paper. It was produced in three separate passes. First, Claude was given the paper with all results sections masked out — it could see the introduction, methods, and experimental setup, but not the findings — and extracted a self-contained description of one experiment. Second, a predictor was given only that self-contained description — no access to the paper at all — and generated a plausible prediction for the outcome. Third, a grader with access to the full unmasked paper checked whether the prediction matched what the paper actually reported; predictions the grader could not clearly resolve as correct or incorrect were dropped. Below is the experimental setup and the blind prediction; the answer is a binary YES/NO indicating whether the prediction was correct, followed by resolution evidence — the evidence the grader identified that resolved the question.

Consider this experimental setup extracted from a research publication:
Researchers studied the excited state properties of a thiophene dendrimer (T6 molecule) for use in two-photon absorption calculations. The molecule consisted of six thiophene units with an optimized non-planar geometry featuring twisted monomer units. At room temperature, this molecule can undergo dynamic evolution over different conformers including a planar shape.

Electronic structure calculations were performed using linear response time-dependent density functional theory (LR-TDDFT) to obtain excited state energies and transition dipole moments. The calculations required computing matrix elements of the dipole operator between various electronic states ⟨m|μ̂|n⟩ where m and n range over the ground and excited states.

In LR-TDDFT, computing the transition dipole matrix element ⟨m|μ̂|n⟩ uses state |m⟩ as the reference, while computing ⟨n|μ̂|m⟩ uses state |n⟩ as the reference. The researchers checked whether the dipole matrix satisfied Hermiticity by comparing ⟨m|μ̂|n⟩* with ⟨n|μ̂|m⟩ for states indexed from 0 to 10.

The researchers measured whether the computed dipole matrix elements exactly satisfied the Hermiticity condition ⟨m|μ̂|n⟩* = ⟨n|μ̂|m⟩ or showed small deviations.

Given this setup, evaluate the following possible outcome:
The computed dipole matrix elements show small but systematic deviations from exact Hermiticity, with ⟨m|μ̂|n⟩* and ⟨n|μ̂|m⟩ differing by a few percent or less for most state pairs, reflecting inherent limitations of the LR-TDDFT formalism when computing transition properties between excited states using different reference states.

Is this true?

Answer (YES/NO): YES